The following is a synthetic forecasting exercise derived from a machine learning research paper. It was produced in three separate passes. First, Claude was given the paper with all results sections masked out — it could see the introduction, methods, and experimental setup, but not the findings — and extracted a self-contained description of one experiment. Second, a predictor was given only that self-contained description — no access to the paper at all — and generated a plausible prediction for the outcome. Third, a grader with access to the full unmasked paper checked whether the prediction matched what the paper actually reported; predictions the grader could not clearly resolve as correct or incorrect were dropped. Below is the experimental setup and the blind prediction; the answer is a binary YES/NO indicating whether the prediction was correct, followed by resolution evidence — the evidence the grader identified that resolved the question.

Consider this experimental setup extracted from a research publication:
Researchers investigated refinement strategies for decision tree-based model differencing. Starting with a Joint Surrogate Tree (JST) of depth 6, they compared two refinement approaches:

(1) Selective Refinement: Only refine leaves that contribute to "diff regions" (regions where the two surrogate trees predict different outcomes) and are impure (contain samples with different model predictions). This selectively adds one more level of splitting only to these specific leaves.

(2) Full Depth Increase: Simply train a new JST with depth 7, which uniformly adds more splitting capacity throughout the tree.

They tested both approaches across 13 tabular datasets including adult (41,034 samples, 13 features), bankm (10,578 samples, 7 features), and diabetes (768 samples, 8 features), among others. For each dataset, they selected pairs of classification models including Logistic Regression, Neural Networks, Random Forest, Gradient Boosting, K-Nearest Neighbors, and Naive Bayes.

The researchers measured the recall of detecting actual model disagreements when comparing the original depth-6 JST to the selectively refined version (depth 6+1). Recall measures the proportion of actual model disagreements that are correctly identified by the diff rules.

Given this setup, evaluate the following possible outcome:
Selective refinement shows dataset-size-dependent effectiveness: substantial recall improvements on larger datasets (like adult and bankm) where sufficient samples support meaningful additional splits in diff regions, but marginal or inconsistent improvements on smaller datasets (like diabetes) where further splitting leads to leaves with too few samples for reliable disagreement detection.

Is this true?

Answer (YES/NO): NO